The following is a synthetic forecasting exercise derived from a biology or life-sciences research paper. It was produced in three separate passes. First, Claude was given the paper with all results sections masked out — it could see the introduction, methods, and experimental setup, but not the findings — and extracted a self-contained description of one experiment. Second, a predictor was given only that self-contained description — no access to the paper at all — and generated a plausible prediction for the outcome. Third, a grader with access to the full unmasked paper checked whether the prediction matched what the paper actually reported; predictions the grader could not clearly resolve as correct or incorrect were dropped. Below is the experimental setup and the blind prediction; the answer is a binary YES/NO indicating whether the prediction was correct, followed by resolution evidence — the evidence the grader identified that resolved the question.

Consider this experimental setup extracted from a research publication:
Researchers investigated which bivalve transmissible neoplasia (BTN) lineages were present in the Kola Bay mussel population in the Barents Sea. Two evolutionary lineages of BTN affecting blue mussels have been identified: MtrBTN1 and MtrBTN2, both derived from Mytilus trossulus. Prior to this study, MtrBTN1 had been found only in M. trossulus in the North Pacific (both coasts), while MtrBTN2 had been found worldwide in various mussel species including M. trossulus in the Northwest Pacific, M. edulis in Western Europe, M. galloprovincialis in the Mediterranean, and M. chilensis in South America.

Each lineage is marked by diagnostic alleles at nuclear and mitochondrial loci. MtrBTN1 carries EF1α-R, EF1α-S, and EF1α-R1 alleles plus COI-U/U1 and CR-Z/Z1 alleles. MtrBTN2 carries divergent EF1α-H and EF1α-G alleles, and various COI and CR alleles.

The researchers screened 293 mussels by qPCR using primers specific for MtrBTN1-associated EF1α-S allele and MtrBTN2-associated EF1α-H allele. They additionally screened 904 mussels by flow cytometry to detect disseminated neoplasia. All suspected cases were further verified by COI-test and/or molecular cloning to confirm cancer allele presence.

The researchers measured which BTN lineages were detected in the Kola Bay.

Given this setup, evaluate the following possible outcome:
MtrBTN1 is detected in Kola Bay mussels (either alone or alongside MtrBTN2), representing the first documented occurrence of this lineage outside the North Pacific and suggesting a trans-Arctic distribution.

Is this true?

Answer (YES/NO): YES